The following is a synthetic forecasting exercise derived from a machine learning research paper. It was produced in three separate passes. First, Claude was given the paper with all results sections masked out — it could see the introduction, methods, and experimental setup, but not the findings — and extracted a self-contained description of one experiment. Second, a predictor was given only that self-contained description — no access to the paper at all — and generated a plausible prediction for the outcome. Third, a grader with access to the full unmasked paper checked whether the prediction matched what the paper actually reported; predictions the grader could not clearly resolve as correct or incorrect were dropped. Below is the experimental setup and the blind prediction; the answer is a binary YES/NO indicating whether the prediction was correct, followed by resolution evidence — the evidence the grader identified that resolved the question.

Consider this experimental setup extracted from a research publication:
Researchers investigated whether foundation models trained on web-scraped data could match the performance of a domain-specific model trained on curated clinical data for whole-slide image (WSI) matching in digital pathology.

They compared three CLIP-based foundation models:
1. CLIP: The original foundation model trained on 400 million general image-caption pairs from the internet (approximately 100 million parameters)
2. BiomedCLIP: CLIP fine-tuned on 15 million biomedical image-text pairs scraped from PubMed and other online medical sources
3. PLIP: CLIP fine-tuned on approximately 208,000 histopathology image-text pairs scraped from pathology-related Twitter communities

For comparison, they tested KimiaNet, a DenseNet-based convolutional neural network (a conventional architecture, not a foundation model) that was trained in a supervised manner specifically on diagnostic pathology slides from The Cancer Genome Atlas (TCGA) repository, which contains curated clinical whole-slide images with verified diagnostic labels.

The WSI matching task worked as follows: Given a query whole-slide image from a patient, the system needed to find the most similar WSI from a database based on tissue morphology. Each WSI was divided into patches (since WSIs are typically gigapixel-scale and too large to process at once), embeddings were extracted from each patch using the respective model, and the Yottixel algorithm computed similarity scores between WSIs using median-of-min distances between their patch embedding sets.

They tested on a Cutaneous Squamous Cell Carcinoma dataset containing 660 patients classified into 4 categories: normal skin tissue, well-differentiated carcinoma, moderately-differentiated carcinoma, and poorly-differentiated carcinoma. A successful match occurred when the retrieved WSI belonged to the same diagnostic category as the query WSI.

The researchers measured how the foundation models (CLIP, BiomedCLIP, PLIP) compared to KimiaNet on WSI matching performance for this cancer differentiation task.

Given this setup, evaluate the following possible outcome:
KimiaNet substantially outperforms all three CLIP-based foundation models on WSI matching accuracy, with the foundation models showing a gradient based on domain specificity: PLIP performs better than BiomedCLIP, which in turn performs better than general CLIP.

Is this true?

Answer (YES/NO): NO